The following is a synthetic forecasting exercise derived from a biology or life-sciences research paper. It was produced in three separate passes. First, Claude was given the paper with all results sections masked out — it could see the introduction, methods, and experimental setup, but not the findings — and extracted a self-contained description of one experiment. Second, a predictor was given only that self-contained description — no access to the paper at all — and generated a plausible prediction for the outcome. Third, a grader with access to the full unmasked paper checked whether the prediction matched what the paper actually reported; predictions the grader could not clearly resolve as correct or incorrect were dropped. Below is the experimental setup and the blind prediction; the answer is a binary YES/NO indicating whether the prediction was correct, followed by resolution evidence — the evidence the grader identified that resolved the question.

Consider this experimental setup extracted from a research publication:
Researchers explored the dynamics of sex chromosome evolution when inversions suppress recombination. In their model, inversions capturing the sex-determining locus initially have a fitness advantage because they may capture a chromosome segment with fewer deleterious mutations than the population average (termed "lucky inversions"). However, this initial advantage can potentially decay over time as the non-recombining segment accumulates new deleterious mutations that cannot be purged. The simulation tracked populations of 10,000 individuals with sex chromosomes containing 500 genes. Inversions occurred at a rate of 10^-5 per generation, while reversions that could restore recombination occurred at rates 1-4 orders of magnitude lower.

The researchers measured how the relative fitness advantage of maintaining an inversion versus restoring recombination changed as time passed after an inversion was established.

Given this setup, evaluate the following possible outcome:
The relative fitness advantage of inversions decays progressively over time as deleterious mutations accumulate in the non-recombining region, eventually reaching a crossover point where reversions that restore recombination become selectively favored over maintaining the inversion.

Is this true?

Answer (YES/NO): YES